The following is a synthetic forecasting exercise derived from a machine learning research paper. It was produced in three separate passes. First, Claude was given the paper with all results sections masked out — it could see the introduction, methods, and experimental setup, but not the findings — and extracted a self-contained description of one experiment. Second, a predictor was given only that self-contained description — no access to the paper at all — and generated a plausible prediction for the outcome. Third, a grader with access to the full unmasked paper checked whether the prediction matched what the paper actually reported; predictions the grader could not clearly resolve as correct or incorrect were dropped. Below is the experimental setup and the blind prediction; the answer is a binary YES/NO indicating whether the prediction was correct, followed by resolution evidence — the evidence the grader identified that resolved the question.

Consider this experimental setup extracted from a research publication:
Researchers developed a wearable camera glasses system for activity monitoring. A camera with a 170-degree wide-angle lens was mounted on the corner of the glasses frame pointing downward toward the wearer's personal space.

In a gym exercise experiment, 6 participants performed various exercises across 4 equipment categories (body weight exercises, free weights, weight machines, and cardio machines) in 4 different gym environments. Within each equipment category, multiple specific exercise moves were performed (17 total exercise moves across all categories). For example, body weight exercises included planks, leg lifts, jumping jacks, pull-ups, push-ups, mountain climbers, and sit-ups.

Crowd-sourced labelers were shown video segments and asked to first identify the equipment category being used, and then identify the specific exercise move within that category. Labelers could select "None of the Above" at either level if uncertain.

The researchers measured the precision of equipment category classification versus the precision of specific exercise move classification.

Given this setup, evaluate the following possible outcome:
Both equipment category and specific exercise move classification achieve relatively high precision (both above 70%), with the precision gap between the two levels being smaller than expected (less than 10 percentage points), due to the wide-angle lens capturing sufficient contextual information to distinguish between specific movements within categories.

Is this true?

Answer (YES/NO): YES